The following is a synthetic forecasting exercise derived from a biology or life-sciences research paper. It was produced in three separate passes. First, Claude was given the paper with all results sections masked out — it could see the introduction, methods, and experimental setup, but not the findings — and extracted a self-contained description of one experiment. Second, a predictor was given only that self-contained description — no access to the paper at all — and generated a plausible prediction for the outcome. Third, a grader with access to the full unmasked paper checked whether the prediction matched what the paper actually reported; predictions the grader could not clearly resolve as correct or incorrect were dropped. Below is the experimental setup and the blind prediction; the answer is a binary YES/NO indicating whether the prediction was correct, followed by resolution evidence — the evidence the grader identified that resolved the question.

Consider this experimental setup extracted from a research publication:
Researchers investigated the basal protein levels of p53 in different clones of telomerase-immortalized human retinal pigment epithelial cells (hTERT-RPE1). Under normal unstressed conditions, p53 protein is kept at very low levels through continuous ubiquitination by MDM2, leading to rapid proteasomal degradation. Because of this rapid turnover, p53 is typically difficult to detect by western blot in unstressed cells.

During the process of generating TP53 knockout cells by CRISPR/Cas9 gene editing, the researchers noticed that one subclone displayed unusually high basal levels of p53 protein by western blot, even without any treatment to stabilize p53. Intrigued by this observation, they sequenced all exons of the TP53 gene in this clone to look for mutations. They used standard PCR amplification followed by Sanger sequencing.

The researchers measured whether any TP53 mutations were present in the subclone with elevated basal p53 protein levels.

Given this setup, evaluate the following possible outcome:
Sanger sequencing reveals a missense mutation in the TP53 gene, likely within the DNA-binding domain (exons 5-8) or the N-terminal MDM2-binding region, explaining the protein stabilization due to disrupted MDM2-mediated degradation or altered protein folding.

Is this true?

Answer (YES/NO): YES